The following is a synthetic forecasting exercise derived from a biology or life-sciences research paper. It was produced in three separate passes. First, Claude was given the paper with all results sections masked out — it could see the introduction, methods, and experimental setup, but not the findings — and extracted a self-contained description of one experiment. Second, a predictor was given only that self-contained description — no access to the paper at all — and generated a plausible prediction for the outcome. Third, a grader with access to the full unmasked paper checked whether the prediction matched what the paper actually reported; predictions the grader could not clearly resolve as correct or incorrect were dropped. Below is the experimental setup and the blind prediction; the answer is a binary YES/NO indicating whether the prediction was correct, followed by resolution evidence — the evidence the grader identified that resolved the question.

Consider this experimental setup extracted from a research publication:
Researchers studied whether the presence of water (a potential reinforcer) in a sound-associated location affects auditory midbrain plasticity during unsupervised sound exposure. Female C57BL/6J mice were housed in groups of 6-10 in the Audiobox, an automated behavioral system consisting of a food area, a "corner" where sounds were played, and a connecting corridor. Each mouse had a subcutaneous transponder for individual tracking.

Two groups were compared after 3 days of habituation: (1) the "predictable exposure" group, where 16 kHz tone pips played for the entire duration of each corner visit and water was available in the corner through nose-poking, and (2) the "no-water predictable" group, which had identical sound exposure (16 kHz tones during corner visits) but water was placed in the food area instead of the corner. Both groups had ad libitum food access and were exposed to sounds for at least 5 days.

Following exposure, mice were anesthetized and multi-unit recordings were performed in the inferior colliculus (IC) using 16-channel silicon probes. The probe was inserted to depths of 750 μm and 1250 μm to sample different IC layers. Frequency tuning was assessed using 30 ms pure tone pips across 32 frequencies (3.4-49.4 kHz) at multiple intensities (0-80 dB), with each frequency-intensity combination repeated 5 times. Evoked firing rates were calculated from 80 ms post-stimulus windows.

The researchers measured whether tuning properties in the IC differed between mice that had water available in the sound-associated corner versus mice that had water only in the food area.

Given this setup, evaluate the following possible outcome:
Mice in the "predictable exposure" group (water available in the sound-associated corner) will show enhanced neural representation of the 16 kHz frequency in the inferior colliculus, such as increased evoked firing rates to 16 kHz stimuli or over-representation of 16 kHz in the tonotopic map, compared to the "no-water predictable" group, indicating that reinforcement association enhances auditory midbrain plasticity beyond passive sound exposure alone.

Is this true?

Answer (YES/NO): NO